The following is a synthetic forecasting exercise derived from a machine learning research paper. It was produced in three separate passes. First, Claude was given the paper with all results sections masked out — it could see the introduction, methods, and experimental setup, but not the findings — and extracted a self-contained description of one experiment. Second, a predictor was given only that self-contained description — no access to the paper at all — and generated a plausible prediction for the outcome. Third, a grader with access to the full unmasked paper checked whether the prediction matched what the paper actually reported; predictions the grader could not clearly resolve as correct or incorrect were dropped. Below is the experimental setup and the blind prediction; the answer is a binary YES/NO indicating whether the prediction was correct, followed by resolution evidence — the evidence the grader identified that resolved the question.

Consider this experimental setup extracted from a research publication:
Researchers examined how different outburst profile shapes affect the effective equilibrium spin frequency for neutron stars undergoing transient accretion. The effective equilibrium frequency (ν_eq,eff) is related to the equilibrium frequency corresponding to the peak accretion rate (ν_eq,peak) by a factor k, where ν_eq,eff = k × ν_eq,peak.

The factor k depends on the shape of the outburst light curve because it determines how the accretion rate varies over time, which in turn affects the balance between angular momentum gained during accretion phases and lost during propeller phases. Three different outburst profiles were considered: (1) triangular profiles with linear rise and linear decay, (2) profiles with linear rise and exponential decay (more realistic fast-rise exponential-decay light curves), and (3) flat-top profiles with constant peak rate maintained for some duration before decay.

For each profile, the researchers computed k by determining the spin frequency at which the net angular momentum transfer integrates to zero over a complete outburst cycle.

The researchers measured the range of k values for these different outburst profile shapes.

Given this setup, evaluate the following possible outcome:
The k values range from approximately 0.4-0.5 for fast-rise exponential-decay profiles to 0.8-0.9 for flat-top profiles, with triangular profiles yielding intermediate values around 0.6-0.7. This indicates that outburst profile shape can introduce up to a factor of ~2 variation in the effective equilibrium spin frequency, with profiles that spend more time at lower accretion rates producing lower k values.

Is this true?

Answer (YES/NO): NO